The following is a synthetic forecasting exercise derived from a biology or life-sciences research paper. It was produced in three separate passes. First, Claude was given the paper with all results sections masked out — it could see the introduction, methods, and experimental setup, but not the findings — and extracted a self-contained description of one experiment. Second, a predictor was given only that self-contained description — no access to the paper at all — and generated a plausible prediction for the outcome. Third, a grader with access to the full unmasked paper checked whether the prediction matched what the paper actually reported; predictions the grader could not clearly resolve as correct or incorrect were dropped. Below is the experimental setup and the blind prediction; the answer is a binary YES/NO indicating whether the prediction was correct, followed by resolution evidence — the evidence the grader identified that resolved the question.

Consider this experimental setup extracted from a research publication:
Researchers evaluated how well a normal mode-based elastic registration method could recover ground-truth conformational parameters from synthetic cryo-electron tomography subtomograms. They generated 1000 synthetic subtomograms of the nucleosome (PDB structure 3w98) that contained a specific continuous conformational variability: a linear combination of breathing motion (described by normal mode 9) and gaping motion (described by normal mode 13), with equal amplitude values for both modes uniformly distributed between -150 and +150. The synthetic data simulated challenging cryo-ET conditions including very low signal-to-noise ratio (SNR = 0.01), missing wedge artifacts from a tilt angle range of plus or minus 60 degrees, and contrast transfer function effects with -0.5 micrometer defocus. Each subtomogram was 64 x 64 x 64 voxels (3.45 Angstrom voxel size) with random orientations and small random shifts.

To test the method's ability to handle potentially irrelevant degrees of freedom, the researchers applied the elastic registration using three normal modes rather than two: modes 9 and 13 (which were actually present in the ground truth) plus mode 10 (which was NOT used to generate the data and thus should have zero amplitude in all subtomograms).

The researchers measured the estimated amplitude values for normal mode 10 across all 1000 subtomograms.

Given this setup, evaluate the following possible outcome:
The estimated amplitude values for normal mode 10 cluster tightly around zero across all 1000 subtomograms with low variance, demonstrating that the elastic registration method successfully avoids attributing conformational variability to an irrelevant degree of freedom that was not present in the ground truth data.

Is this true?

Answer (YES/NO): YES